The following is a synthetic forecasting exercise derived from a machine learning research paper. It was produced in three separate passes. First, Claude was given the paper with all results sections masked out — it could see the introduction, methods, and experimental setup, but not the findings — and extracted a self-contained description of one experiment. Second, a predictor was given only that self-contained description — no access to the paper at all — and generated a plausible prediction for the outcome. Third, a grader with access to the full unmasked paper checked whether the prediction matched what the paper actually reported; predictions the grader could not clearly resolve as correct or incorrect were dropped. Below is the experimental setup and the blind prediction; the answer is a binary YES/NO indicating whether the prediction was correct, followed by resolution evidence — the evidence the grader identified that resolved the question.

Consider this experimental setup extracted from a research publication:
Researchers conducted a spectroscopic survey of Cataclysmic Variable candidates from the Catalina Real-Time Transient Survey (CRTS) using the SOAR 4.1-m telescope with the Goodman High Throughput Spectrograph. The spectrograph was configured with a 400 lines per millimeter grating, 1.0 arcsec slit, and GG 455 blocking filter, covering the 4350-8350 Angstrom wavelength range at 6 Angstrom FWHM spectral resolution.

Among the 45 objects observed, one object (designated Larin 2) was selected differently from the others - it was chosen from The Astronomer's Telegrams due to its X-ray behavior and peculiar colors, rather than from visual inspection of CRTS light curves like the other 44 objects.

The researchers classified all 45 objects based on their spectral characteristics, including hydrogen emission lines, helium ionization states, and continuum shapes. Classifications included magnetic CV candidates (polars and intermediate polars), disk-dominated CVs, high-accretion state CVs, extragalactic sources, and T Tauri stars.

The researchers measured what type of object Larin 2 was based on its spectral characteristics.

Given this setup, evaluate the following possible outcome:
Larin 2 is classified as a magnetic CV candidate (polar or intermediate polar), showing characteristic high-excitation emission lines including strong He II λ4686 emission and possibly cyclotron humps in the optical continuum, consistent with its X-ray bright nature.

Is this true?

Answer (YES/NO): NO